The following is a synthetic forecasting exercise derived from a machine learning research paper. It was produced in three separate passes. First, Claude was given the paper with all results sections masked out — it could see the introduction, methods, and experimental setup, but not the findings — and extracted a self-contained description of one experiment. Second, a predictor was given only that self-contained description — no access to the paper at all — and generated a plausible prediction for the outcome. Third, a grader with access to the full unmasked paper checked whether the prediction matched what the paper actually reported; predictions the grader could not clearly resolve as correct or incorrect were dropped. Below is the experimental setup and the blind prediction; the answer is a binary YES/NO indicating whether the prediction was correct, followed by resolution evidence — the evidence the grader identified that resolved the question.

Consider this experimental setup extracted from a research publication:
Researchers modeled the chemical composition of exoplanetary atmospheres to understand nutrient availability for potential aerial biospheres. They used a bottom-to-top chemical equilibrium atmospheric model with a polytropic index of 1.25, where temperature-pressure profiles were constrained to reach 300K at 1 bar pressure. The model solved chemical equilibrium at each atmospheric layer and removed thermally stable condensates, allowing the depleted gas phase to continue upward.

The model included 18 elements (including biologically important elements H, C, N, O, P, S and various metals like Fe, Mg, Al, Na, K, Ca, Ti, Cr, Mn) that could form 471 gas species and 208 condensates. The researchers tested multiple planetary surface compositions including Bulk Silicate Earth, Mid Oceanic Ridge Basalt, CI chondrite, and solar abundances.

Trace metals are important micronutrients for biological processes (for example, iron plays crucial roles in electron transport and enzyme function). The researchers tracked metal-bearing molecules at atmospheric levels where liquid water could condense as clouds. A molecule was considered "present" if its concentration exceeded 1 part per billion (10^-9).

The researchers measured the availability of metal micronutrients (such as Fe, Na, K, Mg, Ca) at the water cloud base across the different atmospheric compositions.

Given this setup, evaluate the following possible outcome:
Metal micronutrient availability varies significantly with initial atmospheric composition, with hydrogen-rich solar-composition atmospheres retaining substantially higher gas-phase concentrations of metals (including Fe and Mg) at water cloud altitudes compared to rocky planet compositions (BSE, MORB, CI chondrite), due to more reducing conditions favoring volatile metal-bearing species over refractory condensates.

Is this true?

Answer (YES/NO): NO